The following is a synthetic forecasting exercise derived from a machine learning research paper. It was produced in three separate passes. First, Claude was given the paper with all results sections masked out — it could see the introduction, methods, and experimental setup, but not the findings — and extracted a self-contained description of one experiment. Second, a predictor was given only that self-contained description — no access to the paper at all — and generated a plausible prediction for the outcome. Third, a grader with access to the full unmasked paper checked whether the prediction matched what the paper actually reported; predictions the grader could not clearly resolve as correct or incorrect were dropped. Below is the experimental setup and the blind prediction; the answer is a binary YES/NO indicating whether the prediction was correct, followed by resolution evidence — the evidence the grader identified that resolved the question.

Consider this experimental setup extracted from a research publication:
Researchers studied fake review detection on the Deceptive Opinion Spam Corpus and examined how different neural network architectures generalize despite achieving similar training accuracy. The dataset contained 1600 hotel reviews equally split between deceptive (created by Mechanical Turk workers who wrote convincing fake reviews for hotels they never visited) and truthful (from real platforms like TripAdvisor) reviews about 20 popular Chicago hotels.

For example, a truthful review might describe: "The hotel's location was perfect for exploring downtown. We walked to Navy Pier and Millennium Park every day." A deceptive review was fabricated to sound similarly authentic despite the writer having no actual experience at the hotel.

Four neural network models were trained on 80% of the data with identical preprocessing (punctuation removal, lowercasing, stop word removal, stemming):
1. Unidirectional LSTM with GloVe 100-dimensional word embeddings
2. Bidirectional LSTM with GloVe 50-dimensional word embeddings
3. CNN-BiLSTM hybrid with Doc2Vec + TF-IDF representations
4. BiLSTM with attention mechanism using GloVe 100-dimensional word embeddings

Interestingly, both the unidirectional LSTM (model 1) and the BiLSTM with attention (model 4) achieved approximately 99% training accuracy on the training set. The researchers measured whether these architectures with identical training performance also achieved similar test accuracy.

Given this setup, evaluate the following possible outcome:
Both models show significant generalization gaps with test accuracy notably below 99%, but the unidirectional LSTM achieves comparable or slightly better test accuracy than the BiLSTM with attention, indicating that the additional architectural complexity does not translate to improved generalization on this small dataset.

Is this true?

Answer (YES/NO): NO